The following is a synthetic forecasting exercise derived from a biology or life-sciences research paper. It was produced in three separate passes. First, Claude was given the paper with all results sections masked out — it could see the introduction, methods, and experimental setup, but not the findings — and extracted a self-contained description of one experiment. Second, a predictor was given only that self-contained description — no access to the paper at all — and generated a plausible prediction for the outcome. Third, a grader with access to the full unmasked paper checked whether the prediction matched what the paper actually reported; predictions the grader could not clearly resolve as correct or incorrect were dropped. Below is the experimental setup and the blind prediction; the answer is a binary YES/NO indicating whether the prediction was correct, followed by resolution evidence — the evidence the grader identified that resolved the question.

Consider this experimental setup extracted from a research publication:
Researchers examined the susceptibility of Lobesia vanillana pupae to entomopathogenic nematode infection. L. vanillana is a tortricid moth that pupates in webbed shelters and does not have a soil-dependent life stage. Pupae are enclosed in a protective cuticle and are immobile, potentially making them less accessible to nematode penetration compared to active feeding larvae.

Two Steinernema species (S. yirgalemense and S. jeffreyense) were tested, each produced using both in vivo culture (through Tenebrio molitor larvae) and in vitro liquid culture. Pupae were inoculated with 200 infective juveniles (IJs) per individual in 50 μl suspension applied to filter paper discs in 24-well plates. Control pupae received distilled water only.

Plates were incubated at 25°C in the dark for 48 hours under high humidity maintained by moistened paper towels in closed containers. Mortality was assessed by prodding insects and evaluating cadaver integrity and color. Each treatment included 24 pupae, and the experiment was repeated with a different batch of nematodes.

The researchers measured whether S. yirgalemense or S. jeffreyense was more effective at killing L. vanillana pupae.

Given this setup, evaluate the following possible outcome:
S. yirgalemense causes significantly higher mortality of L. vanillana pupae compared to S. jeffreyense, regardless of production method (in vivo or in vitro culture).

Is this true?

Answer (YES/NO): NO